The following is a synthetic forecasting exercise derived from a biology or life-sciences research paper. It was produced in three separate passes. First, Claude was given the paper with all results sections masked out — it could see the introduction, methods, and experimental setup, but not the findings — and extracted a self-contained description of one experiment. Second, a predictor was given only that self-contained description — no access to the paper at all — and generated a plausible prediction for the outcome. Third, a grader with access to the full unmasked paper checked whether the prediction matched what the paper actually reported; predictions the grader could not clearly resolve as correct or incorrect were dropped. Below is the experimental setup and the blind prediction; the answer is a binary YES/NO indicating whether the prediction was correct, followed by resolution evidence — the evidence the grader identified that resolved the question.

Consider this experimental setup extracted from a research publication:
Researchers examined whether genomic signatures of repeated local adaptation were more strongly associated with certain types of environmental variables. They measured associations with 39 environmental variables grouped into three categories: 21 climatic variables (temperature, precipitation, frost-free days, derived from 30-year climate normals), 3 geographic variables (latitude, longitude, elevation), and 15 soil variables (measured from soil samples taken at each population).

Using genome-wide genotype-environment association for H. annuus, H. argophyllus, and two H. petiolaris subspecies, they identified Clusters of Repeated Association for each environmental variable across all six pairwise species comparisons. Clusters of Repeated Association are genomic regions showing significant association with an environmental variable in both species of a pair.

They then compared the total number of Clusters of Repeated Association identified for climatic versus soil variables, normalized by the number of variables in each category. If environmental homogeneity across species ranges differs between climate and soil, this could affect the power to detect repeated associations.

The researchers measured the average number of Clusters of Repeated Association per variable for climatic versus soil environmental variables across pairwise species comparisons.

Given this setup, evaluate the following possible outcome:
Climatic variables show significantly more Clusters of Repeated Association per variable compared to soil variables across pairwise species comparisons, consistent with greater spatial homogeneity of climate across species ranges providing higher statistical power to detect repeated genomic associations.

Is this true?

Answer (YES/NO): YES